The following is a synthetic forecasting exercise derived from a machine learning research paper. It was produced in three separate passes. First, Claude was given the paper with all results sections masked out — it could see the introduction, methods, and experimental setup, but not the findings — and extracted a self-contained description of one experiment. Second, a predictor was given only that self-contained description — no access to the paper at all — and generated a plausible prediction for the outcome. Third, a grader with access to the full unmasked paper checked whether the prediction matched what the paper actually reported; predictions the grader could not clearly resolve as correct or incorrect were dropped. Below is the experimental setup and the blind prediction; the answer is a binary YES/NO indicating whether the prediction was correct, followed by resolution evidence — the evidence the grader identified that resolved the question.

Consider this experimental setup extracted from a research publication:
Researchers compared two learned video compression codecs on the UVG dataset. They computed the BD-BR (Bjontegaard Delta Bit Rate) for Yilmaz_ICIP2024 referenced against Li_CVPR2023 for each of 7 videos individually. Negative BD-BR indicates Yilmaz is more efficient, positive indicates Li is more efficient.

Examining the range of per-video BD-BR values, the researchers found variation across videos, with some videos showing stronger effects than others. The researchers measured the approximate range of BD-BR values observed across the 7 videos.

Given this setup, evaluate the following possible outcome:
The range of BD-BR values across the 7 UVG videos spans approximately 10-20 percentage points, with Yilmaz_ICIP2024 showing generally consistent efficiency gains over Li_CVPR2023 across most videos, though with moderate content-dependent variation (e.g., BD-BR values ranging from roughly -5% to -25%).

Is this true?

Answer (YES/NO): NO